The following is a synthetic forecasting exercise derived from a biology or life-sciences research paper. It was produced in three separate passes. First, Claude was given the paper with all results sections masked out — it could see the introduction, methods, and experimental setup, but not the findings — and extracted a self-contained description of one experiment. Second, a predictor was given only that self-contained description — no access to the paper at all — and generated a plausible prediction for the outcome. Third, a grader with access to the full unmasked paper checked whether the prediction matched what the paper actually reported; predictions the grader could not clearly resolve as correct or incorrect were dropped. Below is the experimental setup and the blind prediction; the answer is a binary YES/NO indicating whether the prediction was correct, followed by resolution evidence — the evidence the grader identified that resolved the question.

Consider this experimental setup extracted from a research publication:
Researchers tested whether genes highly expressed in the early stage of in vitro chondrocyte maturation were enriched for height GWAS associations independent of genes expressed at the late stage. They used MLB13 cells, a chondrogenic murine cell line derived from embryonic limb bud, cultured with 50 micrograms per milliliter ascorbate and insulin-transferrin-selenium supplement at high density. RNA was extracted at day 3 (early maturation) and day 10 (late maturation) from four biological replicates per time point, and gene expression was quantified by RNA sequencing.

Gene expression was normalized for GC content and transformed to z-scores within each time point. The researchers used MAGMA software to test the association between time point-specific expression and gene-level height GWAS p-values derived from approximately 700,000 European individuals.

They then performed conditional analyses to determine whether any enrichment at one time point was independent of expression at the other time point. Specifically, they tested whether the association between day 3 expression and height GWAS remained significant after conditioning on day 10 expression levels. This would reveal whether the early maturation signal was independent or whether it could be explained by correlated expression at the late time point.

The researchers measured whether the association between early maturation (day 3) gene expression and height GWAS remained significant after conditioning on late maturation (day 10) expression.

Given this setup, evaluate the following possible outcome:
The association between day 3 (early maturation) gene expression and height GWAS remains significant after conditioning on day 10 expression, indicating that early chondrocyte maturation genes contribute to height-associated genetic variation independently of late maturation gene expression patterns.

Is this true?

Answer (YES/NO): YES